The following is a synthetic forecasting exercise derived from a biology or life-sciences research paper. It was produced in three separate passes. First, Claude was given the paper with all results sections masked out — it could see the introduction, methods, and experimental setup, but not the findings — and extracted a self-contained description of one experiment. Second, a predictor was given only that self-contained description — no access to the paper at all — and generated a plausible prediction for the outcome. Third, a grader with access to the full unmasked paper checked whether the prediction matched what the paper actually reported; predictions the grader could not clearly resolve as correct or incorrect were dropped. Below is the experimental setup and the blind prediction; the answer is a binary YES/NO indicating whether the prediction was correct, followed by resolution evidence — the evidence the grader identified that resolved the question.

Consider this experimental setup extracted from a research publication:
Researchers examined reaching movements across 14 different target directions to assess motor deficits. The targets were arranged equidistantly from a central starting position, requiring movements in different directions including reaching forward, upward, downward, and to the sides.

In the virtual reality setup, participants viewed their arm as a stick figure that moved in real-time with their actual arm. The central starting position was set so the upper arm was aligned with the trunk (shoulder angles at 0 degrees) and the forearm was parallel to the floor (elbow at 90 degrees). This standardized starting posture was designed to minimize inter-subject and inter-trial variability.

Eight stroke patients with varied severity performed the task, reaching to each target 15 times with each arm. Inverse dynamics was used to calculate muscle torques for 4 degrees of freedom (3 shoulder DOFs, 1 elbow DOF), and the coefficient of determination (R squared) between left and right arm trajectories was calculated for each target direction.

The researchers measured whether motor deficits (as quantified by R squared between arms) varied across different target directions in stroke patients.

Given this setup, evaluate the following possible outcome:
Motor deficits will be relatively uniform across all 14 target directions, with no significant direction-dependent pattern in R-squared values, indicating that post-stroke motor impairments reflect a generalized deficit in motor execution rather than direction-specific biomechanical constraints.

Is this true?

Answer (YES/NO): YES